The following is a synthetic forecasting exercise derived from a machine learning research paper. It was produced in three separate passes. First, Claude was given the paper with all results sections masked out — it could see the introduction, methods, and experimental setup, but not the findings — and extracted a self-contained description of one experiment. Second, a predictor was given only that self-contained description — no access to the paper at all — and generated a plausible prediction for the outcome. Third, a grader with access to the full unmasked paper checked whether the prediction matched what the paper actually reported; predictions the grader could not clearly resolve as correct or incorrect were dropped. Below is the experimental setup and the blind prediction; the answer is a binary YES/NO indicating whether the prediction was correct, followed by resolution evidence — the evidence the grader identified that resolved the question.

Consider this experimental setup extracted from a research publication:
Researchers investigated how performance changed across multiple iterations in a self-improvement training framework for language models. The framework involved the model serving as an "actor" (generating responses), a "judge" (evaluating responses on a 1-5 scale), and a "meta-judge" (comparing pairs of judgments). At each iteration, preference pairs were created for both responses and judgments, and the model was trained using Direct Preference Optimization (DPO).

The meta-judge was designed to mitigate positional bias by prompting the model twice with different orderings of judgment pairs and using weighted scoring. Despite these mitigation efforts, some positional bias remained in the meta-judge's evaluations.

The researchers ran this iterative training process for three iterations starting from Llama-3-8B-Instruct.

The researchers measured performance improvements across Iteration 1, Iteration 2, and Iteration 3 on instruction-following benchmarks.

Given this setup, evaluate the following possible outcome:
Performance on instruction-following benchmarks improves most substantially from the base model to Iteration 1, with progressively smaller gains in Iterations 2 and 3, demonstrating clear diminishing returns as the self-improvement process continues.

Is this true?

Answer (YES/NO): NO